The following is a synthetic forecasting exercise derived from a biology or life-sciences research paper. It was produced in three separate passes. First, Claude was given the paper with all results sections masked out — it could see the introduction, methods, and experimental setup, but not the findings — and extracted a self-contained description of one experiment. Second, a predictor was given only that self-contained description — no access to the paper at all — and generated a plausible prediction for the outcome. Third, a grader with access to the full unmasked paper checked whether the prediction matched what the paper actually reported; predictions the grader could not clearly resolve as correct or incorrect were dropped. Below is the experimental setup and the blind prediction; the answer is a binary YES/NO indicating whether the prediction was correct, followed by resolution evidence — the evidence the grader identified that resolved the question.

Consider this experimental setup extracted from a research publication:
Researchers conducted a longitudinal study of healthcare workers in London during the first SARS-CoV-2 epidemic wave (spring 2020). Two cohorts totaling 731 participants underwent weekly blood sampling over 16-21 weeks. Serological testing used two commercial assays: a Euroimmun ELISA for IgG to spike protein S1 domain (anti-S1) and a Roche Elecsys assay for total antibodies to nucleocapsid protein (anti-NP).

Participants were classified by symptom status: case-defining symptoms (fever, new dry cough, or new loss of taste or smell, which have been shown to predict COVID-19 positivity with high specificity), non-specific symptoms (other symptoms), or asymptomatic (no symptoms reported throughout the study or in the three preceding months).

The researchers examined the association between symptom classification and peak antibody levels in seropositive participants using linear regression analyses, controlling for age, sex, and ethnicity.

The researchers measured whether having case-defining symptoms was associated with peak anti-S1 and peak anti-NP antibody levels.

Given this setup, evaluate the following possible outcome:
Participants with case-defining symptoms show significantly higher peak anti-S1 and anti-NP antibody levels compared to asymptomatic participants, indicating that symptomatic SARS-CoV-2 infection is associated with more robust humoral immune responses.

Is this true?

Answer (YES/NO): NO